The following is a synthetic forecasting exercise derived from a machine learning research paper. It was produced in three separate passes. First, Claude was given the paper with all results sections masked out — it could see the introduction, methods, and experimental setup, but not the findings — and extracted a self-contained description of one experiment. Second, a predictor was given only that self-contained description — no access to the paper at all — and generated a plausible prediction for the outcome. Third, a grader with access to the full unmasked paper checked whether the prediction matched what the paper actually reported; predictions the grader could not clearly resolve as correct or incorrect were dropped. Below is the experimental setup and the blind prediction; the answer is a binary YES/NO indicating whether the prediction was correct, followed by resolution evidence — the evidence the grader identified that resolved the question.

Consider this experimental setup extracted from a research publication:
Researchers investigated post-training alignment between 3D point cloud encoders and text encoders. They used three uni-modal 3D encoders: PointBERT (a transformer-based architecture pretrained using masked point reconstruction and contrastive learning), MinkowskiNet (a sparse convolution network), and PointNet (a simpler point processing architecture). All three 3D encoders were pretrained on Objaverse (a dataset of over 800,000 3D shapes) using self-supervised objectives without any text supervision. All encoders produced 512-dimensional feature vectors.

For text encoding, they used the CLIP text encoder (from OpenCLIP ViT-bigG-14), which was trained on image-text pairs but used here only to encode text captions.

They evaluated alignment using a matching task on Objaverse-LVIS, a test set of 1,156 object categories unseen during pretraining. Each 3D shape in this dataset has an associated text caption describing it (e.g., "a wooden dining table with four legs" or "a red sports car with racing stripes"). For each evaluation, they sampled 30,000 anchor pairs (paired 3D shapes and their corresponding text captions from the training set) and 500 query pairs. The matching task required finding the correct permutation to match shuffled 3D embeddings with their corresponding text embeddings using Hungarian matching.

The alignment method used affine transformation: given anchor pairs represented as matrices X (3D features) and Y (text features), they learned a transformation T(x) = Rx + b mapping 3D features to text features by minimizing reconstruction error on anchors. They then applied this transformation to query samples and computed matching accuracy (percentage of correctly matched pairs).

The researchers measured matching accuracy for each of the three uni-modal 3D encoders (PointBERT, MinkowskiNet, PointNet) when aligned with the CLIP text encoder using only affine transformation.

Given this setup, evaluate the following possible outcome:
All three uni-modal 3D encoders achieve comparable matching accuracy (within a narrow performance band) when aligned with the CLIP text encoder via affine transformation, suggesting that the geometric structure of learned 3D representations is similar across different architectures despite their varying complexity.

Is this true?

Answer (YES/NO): NO